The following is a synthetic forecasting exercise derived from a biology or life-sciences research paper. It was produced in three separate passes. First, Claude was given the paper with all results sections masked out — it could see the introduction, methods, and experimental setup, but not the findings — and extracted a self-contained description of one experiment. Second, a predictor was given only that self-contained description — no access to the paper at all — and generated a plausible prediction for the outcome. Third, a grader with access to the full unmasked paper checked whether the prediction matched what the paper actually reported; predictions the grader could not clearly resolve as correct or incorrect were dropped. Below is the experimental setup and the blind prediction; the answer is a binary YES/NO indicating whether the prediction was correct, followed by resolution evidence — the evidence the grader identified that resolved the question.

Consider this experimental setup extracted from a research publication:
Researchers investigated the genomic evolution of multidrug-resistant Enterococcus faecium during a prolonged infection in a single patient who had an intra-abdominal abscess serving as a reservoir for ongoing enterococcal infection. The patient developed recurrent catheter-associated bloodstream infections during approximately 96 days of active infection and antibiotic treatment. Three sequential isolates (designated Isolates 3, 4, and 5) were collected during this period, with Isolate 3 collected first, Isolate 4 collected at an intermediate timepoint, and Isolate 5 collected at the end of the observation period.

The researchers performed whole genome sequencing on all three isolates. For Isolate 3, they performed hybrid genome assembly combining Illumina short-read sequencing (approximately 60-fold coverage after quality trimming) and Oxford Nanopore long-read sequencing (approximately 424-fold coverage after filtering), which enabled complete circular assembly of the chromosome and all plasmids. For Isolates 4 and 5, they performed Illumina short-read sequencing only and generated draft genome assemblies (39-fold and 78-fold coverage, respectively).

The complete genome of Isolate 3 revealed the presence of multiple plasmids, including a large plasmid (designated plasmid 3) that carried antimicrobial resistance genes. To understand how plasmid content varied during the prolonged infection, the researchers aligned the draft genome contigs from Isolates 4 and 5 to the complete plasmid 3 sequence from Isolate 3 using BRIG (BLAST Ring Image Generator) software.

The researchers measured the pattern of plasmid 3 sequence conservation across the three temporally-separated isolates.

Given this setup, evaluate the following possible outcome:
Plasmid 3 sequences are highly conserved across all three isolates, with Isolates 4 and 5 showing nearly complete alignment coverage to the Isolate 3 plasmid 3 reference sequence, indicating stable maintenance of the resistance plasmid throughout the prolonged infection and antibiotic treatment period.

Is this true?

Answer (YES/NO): NO